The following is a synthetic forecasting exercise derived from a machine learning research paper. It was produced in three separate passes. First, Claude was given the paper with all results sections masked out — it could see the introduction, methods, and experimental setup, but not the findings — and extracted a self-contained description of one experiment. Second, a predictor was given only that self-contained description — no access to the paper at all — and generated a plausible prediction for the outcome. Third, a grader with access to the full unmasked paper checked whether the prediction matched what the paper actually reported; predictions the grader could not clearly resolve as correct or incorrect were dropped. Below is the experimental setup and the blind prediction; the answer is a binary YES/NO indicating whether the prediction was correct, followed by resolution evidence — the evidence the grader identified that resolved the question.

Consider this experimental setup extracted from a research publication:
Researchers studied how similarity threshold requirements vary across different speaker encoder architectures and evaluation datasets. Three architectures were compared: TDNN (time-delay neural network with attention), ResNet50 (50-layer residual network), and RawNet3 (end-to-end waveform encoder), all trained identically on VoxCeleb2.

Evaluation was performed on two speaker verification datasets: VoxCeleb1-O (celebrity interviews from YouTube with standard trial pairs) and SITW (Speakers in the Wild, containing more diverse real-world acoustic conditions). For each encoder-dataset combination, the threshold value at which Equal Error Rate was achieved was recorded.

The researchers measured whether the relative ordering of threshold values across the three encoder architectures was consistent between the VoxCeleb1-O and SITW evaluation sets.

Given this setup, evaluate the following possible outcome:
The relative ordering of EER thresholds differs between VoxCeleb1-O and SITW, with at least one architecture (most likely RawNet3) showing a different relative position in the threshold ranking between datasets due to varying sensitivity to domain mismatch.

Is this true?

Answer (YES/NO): NO